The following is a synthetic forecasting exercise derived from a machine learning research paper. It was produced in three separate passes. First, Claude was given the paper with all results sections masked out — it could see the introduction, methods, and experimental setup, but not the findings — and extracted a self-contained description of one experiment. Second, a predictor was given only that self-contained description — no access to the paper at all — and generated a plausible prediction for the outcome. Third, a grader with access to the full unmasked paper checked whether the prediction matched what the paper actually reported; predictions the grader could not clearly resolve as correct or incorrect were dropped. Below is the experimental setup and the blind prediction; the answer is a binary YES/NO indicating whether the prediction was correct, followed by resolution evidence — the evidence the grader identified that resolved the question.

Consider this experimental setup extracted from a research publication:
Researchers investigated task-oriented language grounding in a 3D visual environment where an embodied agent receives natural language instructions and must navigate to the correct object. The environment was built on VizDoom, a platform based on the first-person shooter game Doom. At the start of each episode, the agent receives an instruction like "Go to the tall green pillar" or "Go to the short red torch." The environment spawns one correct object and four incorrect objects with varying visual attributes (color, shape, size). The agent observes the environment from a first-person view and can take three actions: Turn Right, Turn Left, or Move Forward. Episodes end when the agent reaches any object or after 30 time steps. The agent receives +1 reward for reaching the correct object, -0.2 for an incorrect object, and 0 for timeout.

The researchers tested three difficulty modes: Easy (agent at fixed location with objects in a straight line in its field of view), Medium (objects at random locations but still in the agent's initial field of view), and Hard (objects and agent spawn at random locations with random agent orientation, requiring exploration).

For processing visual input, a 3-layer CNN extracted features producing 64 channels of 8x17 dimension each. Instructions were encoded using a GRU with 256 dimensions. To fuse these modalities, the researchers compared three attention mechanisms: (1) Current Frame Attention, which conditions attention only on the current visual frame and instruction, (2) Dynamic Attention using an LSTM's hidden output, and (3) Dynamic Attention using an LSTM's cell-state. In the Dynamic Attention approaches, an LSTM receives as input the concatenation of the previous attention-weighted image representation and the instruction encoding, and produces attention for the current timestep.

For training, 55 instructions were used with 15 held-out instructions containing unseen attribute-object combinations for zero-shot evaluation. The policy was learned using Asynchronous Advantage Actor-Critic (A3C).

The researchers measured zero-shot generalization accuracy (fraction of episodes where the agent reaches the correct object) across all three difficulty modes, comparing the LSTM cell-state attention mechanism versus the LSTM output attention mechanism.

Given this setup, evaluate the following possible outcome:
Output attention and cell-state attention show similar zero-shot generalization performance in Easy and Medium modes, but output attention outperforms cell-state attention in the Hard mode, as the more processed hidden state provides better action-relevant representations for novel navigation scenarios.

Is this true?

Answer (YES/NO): NO